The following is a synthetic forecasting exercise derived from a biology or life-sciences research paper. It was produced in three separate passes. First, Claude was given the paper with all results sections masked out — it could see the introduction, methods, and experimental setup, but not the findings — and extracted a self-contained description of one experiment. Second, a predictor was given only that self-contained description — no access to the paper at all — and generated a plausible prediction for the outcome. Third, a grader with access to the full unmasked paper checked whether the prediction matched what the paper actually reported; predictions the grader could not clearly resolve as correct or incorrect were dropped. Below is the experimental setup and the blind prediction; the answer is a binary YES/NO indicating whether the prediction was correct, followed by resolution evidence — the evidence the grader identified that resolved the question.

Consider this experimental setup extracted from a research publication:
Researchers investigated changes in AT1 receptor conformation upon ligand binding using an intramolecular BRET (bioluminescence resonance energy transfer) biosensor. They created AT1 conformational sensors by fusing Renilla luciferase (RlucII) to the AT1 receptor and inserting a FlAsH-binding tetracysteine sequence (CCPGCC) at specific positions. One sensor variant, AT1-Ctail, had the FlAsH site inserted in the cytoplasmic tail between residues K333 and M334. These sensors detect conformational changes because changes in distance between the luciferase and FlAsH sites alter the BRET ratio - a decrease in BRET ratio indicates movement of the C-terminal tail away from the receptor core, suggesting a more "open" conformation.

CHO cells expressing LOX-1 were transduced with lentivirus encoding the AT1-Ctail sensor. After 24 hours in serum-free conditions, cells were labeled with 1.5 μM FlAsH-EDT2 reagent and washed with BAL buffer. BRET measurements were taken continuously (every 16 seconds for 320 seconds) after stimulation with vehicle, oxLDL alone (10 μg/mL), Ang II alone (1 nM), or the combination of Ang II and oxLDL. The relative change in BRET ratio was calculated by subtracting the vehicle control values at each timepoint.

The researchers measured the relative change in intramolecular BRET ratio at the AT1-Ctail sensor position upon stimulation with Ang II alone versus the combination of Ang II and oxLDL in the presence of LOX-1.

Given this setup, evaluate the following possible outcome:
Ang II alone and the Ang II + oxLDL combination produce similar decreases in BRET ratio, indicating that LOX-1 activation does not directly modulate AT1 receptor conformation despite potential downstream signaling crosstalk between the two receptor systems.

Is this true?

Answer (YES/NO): NO